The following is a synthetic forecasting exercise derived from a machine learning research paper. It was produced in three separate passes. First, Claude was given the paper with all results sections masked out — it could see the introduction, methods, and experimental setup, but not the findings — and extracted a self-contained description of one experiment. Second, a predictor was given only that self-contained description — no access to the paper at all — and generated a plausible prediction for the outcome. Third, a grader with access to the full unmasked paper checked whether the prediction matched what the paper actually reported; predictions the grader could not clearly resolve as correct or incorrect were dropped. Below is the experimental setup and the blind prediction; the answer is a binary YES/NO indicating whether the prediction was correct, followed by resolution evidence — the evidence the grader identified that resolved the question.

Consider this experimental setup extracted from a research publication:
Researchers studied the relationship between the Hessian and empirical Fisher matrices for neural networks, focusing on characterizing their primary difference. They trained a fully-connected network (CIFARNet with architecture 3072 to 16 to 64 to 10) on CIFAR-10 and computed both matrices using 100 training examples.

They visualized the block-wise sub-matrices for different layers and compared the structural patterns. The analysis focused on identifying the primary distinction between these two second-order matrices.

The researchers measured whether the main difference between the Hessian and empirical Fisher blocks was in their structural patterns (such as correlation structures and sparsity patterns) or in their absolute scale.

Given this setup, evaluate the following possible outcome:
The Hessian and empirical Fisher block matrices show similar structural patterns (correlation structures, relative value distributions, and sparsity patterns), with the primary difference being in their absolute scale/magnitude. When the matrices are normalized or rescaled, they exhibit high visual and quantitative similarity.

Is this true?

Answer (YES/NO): YES